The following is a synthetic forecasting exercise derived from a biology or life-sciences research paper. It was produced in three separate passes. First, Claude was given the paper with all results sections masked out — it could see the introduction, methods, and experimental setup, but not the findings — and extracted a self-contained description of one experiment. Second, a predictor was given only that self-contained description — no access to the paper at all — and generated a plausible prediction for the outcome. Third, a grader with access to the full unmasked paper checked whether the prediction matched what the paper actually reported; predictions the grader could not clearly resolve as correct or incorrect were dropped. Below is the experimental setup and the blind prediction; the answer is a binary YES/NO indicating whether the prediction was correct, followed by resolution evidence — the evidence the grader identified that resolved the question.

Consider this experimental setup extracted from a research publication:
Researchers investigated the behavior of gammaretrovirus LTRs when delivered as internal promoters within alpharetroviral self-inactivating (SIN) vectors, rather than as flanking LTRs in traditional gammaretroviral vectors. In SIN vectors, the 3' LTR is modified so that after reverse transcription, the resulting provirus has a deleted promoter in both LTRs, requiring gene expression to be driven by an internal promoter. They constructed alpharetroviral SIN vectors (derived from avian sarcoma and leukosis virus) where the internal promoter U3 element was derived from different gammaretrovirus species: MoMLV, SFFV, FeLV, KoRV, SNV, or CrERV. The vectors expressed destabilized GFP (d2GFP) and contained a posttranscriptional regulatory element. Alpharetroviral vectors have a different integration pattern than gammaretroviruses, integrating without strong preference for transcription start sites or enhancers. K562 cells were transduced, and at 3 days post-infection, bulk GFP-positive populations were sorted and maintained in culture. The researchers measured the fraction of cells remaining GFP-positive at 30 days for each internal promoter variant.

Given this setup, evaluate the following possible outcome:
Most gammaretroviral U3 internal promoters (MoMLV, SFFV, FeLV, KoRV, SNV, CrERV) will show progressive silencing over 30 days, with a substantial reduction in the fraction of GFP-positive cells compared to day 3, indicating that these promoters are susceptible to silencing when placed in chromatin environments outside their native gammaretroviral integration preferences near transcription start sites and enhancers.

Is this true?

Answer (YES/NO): NO